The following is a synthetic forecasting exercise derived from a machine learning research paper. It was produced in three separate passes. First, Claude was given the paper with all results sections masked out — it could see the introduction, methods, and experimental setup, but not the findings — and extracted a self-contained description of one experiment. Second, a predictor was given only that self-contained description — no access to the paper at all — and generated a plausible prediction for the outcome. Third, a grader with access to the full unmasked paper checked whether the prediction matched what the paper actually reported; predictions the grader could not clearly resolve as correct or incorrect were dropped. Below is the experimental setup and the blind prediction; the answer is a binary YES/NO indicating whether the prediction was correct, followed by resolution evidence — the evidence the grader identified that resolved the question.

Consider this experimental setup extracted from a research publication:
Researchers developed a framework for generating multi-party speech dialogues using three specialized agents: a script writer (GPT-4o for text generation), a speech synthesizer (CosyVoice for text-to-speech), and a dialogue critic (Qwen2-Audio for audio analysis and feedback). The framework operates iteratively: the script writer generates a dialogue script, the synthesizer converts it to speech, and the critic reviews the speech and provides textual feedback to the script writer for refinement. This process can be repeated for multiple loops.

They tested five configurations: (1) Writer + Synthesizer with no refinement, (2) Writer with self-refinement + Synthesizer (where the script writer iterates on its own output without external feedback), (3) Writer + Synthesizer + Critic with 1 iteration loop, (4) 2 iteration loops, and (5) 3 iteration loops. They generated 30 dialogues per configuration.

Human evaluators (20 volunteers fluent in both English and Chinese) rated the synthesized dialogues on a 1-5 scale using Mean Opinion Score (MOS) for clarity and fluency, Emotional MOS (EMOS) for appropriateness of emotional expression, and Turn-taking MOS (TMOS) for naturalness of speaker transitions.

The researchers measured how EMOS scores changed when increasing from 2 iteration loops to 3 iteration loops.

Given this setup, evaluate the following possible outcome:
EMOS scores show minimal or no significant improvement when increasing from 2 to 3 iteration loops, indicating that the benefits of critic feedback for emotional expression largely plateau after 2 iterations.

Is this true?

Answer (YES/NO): NO